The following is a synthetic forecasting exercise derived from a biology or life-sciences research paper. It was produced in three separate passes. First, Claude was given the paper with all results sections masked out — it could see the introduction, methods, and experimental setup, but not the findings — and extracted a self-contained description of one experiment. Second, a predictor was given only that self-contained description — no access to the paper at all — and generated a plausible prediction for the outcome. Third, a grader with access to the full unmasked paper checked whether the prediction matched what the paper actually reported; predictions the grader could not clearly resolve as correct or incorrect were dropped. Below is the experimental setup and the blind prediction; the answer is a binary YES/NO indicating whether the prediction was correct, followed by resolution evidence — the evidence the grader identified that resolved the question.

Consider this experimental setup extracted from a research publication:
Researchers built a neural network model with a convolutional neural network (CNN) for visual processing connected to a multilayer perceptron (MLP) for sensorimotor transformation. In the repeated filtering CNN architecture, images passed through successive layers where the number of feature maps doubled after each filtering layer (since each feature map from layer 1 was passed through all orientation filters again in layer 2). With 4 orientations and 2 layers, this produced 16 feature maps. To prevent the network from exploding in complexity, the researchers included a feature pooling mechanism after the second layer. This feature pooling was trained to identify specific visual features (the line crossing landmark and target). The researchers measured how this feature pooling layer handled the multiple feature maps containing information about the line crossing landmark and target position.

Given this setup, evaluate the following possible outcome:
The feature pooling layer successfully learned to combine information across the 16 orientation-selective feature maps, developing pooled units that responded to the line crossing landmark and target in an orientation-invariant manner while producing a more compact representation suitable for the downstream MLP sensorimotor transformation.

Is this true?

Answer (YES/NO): YES